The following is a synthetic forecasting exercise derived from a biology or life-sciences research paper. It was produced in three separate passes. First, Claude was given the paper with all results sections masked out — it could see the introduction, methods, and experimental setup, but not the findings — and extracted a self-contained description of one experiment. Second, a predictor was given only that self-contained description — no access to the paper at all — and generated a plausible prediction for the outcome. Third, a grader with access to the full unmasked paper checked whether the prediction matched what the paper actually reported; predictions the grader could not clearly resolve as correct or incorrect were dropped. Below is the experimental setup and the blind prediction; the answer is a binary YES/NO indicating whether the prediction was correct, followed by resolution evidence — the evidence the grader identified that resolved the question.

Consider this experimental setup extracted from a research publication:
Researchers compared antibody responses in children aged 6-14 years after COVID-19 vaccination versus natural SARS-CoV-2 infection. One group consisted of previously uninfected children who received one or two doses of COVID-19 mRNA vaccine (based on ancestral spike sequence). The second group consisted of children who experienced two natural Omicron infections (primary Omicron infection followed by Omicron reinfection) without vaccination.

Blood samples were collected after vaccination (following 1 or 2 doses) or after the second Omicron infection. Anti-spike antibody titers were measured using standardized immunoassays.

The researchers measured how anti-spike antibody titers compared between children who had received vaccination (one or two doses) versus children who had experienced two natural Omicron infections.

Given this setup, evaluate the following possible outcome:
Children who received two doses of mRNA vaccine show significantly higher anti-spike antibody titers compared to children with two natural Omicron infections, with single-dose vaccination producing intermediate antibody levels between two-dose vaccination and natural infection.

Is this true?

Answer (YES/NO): NO